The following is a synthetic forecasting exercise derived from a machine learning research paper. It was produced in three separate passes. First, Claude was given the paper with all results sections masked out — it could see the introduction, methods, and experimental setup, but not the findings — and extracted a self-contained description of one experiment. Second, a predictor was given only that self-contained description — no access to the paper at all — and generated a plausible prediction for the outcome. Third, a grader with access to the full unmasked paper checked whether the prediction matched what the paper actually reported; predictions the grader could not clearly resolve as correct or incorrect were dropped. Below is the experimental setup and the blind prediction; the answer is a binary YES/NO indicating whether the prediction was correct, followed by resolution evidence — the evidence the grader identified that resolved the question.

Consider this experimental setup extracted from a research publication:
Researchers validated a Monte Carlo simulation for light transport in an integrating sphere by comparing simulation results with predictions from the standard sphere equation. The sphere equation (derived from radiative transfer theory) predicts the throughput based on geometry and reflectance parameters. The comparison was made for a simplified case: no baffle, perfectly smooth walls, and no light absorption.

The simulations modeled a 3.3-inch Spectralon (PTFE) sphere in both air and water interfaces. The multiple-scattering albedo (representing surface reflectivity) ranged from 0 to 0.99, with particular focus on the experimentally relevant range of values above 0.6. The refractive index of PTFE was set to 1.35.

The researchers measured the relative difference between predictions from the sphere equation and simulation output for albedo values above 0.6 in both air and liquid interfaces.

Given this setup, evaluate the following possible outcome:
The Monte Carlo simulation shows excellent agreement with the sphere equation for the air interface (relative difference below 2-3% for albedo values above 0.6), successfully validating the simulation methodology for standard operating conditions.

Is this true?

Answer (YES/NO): NO